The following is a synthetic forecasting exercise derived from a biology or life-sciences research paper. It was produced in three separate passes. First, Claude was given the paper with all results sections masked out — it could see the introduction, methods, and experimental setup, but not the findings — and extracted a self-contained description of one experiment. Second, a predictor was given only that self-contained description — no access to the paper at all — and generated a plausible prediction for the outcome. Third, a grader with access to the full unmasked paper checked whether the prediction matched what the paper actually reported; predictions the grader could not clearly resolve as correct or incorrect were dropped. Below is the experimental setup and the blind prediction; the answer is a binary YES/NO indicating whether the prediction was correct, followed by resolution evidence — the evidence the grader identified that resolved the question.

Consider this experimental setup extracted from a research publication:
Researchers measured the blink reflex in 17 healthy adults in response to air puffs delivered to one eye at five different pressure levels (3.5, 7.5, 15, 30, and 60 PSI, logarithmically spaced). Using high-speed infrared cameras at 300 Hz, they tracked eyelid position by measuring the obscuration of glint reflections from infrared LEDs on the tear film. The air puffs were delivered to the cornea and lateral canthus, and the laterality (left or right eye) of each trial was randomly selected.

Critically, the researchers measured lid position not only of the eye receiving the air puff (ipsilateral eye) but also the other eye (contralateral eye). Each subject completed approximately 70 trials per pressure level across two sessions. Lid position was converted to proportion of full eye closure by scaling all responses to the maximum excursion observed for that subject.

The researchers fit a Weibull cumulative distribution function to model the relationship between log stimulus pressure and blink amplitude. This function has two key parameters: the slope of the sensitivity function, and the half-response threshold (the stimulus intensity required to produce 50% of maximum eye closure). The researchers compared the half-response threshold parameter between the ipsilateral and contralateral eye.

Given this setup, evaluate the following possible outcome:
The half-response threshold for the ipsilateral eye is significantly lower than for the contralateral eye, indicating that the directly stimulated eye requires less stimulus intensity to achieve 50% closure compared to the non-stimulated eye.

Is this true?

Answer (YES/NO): YES